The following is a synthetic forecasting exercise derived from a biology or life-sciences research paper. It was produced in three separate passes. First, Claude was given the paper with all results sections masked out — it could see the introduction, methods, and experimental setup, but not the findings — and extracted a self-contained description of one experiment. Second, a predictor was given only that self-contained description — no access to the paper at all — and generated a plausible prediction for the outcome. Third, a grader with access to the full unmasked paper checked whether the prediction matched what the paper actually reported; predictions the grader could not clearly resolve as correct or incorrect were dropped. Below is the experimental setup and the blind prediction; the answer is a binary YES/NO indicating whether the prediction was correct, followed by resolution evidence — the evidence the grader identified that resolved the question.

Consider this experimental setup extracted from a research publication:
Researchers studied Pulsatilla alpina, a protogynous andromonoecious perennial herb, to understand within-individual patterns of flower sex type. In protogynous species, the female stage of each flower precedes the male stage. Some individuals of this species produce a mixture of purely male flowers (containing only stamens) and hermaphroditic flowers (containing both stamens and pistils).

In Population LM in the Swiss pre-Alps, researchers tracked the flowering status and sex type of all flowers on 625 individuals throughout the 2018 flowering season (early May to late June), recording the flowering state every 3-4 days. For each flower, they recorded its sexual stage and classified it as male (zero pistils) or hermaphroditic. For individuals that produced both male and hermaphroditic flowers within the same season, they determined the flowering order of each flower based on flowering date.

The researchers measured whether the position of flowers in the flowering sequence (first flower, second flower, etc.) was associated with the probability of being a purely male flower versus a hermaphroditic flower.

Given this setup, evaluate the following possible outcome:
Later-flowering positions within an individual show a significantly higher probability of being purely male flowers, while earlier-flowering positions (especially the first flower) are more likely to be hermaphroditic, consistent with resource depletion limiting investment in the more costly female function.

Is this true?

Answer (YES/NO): NO